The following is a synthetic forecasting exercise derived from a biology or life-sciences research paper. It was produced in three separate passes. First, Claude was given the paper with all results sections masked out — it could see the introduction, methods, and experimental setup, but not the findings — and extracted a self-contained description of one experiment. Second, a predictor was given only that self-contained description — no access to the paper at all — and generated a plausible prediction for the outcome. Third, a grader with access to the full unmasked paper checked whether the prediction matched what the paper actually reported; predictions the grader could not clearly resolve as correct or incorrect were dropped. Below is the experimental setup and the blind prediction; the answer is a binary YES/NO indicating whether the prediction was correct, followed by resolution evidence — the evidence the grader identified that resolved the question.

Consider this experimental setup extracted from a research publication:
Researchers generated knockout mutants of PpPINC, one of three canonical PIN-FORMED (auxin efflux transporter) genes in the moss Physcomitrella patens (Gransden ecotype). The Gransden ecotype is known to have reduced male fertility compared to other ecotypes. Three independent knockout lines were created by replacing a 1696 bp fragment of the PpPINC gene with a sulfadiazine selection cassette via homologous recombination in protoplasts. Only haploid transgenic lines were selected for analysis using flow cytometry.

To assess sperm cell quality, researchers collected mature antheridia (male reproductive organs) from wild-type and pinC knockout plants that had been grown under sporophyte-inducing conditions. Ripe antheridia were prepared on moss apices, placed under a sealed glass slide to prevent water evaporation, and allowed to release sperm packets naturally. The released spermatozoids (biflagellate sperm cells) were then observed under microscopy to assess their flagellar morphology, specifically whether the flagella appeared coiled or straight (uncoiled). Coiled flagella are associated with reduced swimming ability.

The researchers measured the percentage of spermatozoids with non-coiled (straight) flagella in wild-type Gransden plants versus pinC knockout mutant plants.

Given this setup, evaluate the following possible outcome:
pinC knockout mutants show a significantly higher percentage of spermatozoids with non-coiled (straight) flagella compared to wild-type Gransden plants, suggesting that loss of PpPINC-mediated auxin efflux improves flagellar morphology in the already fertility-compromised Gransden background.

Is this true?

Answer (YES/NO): YES